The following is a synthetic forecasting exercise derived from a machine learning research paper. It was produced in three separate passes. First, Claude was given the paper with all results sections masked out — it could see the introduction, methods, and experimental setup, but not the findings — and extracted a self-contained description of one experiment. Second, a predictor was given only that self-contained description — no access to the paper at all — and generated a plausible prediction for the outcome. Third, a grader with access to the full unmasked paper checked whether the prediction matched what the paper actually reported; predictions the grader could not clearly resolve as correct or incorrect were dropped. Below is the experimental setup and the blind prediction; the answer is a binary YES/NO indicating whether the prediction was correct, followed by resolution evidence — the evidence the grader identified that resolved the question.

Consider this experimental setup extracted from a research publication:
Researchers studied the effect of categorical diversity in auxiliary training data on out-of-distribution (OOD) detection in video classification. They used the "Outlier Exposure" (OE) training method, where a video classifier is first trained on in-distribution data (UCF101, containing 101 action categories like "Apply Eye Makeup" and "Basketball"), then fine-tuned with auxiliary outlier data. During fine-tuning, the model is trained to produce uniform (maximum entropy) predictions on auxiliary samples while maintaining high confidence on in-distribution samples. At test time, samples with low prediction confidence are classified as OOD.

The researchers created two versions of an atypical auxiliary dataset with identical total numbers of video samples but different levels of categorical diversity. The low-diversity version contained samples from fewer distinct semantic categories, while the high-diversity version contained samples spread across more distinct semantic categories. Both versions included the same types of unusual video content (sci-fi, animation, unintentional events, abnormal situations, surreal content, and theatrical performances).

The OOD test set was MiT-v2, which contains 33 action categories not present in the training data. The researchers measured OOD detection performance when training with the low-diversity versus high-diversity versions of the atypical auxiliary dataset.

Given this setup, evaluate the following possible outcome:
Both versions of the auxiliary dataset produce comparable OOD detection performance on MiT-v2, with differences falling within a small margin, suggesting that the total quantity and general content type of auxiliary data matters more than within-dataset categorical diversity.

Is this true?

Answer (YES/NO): NO